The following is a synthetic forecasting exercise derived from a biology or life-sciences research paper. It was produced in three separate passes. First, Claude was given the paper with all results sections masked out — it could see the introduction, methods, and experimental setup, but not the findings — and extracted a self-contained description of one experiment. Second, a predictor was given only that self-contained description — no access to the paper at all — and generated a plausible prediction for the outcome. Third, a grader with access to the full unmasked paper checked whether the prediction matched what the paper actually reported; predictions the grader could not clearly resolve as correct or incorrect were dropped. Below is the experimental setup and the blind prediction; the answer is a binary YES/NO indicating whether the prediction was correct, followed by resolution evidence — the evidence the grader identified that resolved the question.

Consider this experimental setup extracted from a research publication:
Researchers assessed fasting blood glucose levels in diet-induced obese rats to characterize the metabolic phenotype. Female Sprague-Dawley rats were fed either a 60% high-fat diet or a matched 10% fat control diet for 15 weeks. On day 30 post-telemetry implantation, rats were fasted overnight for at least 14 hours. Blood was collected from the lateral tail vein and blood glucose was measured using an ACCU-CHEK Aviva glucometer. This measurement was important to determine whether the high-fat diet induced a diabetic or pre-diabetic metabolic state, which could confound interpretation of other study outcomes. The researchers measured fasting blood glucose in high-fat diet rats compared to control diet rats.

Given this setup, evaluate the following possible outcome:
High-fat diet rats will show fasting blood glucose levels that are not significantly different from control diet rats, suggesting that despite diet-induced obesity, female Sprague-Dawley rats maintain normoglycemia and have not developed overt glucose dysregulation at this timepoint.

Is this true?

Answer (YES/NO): YES